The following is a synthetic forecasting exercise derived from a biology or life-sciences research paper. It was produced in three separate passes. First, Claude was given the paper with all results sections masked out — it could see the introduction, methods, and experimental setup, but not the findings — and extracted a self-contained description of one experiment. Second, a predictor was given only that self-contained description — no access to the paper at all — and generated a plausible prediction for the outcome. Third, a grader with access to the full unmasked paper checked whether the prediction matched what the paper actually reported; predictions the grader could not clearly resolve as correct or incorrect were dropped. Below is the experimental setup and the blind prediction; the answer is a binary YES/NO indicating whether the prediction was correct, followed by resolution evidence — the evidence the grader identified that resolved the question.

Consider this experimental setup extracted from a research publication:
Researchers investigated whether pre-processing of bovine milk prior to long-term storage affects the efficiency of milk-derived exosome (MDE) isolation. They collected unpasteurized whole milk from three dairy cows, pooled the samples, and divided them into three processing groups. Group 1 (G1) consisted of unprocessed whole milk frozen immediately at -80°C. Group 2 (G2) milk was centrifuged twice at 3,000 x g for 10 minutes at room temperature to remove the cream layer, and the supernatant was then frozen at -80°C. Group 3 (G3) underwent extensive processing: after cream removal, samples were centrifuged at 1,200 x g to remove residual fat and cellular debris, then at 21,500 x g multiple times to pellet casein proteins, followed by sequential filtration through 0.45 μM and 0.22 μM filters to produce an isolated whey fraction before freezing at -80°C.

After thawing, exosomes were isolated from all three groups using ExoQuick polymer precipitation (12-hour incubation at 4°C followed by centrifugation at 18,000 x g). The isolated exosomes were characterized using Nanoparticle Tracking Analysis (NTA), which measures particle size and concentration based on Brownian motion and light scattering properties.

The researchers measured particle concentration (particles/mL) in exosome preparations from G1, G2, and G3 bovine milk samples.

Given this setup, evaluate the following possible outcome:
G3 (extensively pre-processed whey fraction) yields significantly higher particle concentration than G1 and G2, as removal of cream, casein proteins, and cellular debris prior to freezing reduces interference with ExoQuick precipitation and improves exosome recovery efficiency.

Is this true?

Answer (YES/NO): NO